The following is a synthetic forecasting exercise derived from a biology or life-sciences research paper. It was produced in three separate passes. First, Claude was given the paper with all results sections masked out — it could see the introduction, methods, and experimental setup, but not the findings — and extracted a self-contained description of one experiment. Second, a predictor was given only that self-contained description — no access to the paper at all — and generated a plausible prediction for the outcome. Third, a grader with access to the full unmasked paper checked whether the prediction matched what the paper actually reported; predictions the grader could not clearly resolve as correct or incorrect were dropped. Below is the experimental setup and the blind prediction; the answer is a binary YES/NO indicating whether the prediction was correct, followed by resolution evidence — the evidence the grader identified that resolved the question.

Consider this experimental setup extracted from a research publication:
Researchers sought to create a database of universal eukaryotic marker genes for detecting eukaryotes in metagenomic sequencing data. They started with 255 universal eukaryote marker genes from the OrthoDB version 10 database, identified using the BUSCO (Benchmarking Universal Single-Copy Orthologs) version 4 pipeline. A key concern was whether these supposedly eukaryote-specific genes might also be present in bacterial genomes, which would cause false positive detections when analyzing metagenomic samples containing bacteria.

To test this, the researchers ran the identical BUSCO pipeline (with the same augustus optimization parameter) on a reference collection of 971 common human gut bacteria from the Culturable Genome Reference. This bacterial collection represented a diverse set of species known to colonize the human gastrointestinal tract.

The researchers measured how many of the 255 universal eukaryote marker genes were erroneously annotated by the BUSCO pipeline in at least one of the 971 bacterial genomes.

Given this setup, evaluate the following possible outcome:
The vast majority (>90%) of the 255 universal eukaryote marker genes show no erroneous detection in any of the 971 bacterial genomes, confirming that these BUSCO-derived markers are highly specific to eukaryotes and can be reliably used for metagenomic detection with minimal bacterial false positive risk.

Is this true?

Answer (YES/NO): NO